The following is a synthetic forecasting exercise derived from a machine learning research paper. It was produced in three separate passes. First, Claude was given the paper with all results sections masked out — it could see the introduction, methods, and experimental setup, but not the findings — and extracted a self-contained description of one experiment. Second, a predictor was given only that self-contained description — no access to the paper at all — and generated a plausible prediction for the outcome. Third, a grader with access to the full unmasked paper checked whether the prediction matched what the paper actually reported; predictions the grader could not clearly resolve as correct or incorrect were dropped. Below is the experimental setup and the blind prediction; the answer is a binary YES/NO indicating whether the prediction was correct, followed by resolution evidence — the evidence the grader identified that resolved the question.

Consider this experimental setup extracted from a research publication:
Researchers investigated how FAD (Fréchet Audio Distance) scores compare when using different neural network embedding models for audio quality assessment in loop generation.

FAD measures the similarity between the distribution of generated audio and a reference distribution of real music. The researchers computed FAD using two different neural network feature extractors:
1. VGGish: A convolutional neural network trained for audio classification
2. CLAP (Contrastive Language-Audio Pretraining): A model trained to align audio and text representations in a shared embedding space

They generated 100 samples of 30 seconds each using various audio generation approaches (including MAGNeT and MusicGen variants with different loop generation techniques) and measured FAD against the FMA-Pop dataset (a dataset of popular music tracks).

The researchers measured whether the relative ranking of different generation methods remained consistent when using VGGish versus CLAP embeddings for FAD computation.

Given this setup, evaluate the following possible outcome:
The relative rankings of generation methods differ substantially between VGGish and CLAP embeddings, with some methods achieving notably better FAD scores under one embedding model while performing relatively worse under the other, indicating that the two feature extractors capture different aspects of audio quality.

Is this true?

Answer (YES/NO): NO